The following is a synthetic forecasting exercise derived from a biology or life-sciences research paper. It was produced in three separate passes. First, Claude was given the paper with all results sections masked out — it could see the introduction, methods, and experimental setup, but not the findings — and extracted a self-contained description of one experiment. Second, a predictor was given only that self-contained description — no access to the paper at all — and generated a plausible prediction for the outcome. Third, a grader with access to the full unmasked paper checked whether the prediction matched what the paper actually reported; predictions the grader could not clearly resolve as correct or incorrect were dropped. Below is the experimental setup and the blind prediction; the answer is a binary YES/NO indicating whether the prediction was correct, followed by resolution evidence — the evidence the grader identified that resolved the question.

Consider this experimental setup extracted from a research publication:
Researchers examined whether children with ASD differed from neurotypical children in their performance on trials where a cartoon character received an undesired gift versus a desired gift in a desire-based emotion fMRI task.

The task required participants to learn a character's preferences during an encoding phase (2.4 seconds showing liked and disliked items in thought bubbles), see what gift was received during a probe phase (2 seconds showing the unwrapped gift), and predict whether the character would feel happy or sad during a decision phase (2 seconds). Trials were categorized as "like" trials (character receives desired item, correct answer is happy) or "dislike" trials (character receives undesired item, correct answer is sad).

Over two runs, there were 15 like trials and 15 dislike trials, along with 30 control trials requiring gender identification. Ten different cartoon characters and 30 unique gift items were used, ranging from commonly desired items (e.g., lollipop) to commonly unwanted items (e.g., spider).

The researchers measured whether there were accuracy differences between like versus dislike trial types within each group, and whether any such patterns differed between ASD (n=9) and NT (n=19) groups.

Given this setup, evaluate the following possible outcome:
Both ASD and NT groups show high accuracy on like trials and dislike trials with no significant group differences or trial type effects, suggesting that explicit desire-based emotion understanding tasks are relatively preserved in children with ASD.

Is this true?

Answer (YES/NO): NO